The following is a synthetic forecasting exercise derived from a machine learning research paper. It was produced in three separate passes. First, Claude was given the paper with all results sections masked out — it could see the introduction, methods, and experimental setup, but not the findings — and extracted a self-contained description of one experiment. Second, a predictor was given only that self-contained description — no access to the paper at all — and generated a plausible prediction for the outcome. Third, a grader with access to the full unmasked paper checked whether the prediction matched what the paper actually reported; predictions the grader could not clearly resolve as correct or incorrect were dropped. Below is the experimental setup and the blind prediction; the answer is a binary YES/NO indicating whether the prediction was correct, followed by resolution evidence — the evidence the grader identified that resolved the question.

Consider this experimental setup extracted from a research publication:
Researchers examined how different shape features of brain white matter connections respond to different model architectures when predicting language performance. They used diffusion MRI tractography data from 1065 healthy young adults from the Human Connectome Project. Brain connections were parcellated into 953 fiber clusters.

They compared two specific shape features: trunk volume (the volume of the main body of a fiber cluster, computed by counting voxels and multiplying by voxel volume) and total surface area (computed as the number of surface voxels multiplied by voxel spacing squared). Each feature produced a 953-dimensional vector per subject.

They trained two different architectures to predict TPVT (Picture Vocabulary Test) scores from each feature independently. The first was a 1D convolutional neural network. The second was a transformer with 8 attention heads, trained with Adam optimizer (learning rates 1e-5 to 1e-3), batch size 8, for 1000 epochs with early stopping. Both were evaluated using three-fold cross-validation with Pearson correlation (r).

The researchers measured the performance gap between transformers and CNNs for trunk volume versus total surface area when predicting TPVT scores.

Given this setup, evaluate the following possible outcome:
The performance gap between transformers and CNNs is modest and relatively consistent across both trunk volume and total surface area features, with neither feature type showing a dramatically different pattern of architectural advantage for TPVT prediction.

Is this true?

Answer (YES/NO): NO